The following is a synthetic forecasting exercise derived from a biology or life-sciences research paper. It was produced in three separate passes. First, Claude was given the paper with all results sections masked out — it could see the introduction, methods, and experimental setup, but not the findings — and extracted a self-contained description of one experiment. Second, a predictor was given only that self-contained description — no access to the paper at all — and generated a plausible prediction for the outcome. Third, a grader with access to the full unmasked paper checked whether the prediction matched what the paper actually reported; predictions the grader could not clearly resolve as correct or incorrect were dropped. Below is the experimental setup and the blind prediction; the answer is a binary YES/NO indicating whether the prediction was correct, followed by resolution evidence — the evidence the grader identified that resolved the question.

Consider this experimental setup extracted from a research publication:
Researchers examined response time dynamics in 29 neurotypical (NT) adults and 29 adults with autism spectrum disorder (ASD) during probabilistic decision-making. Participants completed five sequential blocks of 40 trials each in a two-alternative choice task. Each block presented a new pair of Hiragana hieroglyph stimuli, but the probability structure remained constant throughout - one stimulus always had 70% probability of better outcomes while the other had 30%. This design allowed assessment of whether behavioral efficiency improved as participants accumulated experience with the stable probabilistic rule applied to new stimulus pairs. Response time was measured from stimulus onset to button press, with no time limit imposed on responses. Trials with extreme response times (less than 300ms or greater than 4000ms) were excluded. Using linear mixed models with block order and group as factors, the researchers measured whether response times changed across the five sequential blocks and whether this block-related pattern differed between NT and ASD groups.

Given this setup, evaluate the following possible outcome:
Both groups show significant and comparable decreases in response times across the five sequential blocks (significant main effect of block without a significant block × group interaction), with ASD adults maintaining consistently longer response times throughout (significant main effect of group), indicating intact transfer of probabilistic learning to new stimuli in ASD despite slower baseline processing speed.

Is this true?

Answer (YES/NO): NO